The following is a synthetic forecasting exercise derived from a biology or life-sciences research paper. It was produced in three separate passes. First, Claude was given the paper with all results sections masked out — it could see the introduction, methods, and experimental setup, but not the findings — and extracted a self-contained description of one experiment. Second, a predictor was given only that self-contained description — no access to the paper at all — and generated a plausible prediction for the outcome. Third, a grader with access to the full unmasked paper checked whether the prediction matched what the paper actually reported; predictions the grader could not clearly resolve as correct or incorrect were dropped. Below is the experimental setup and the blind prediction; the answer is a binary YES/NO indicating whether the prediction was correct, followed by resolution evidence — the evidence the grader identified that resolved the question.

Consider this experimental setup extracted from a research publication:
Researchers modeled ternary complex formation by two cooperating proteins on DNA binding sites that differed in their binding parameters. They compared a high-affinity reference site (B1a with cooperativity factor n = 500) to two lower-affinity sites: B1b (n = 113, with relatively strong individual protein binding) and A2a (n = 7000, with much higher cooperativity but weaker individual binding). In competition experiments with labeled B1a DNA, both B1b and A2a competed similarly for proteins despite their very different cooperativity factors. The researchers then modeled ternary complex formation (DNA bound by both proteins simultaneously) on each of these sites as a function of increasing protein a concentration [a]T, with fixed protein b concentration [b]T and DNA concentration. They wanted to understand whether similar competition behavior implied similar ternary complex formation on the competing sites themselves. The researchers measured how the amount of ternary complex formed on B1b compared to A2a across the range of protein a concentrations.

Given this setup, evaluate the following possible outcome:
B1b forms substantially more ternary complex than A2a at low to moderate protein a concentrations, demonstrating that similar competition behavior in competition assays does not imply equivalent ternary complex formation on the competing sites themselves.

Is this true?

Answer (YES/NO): NO